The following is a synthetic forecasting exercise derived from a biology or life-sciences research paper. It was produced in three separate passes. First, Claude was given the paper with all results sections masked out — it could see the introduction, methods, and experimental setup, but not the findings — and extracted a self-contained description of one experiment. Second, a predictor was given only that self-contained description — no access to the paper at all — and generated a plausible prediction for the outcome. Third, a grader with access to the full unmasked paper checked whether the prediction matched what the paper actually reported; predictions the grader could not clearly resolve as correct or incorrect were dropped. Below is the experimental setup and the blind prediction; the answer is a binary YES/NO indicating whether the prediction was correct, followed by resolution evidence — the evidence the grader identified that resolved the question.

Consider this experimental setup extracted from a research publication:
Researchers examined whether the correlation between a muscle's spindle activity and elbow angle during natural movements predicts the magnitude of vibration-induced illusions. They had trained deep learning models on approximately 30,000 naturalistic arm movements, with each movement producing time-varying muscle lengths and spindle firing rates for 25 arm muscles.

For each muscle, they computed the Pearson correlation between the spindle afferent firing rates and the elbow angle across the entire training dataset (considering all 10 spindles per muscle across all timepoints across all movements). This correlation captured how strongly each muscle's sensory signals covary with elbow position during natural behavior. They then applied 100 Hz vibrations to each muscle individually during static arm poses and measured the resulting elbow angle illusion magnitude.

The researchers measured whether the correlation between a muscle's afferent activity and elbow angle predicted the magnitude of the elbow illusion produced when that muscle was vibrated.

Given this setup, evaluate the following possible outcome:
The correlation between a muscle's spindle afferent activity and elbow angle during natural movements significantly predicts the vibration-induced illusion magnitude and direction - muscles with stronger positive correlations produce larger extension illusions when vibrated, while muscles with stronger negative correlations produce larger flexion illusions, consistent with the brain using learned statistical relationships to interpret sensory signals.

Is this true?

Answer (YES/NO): NO